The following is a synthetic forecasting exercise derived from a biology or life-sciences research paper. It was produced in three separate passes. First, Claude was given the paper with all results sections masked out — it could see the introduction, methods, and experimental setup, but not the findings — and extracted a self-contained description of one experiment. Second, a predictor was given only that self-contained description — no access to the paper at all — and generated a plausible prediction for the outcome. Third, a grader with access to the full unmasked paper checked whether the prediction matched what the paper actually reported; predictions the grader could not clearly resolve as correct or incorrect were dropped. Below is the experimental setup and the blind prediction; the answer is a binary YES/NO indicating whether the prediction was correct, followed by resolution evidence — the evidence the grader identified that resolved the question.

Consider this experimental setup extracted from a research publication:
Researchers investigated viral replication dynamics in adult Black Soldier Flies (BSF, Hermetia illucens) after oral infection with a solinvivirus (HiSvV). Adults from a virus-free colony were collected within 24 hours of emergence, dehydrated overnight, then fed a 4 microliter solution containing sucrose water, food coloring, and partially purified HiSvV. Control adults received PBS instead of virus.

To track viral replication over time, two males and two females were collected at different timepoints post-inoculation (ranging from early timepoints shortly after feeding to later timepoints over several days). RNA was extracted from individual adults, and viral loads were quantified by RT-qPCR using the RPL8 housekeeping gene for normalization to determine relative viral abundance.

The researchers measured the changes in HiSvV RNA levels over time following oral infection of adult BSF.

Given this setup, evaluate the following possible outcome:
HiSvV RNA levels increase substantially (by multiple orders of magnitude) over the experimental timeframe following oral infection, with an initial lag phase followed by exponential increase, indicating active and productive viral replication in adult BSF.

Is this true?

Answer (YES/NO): YES